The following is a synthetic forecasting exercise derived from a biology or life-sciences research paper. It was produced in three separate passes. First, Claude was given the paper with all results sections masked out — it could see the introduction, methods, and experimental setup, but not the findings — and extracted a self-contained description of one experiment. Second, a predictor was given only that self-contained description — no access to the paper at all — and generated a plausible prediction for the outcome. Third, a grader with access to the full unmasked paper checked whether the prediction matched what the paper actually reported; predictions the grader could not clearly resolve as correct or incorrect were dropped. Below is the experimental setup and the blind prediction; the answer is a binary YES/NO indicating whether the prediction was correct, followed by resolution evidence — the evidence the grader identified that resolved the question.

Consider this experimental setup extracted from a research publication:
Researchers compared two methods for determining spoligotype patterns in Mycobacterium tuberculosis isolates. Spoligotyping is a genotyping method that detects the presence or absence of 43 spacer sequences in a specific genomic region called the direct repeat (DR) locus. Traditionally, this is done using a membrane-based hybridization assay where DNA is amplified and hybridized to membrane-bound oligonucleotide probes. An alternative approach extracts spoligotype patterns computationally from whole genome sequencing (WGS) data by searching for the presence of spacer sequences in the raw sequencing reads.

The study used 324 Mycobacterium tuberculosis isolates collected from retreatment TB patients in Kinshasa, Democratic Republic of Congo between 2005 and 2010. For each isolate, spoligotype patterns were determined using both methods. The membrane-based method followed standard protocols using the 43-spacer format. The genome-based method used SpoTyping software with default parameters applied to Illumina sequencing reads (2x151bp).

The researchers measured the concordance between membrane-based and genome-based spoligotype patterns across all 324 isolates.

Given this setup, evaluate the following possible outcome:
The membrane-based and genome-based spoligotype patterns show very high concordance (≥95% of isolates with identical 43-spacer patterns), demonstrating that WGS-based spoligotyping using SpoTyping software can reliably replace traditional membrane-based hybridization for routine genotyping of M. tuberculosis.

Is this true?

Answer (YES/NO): NO